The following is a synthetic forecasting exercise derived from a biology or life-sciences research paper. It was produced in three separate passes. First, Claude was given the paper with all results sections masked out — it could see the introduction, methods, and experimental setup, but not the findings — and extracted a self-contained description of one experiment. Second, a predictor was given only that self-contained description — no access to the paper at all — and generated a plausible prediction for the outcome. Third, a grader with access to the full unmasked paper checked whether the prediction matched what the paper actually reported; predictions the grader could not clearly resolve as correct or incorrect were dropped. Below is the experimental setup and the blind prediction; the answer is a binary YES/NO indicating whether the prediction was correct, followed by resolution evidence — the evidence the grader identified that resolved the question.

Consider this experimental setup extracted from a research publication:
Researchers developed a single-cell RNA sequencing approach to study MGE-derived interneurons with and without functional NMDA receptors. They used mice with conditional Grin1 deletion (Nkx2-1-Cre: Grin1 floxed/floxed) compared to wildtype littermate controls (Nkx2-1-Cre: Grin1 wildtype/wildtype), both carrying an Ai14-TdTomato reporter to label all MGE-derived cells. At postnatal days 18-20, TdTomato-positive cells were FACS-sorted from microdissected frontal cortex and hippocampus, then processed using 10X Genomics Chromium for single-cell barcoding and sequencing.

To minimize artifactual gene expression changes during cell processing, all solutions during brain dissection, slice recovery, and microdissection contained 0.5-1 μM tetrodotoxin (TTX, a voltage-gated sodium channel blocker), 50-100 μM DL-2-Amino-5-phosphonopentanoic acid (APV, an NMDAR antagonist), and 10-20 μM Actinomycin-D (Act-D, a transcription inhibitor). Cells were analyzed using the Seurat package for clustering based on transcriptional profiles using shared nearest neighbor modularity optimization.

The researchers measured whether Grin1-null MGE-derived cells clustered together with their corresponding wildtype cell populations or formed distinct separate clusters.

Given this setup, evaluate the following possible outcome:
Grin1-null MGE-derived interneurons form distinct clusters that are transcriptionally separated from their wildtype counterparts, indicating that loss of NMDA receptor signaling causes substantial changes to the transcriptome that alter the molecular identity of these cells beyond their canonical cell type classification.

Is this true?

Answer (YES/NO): NO